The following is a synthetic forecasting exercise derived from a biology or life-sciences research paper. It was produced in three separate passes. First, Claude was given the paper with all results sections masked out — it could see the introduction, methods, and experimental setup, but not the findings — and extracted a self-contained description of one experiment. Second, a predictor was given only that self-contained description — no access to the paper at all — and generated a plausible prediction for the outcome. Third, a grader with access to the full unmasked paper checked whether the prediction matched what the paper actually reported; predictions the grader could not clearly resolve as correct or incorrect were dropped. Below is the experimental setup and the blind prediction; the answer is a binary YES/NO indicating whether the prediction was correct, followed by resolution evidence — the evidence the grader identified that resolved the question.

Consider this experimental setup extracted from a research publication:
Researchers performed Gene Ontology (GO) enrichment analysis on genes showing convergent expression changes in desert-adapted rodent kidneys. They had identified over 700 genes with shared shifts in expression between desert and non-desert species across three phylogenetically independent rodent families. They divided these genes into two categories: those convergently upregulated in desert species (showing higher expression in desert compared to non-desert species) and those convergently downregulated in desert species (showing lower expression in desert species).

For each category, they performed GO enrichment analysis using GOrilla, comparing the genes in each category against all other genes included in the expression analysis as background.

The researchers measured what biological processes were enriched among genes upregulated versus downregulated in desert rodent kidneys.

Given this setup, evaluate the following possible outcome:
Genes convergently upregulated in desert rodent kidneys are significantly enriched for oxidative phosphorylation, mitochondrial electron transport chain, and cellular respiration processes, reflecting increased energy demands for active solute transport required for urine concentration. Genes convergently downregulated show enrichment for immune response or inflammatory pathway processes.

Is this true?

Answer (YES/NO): NO